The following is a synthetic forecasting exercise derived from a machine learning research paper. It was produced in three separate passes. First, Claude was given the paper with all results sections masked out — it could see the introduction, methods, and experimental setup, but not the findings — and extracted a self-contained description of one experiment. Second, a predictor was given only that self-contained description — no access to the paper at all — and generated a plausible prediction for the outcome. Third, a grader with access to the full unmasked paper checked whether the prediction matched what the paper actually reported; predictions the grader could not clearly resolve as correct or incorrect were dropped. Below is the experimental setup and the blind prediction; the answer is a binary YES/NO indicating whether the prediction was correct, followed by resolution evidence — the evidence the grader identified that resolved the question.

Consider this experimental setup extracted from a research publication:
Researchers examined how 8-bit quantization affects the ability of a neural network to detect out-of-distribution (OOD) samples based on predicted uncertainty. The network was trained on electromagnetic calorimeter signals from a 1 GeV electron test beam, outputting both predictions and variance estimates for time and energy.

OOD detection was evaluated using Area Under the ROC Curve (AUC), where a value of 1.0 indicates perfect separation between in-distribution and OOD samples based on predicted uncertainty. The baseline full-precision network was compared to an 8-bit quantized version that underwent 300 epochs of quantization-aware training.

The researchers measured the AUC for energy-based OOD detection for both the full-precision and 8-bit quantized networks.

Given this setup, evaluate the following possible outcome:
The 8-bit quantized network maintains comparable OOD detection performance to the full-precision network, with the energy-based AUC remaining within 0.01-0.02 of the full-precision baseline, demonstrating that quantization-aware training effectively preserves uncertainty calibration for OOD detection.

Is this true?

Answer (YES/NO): NO